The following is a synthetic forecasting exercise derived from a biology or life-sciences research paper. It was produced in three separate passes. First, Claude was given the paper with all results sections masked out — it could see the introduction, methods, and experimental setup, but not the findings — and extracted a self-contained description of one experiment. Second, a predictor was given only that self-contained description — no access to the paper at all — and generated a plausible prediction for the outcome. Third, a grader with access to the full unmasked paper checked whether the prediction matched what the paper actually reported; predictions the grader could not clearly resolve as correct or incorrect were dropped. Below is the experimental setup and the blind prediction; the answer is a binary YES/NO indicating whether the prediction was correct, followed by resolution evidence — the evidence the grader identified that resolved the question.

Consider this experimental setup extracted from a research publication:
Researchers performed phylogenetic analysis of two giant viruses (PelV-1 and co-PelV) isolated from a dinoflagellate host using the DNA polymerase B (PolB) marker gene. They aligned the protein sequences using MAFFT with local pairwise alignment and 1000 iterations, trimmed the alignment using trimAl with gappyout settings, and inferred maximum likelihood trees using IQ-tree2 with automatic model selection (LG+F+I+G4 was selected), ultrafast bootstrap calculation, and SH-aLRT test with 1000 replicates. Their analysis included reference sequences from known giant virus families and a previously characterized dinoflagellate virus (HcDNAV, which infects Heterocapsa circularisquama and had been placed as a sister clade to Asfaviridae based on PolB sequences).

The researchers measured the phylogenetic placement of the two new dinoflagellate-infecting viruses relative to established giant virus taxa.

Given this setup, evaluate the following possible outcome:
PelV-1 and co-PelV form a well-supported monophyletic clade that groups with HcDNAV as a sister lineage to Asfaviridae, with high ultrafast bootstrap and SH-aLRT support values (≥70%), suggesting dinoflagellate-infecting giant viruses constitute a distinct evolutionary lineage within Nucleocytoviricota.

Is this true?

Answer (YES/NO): NO